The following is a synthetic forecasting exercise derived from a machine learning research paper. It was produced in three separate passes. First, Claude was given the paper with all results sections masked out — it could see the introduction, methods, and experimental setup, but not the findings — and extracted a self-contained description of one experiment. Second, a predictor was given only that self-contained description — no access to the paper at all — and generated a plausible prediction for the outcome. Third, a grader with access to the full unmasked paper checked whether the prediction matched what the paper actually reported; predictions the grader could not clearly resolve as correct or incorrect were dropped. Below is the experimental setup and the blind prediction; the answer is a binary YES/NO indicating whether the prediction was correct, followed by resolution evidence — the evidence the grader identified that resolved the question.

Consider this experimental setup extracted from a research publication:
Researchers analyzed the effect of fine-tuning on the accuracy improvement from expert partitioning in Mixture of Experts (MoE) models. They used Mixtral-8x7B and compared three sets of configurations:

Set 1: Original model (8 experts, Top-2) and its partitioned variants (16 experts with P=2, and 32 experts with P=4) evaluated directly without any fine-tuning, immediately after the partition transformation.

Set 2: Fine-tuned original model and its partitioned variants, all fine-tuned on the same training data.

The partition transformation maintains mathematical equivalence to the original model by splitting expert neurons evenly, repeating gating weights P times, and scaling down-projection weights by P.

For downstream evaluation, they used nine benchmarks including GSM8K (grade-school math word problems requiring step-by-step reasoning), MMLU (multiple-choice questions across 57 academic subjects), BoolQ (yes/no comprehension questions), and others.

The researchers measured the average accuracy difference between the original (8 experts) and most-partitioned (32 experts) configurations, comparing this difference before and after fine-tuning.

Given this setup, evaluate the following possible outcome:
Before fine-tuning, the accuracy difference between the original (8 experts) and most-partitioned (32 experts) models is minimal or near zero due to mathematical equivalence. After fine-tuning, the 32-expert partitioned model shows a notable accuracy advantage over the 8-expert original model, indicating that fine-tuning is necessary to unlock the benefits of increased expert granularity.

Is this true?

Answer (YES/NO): YES